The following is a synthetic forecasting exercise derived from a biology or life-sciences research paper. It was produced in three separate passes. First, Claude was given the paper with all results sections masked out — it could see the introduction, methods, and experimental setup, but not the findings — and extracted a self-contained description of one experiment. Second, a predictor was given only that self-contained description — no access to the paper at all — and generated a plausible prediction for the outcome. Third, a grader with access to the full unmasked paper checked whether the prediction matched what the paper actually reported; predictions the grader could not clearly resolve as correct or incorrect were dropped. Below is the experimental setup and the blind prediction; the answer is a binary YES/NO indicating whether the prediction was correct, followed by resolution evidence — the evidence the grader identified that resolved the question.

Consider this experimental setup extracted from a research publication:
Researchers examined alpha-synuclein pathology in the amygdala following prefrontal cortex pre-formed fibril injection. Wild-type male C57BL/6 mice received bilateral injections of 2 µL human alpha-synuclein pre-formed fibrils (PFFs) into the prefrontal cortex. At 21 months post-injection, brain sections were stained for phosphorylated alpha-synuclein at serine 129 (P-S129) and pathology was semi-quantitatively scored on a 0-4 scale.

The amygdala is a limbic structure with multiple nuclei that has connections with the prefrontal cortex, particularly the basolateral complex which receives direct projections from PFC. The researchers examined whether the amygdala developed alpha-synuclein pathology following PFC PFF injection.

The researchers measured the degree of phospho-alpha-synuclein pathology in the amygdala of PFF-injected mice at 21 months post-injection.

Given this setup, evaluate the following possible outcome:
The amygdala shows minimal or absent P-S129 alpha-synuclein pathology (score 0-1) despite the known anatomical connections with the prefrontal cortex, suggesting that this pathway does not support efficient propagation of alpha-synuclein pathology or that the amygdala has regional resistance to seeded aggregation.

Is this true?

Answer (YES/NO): NO